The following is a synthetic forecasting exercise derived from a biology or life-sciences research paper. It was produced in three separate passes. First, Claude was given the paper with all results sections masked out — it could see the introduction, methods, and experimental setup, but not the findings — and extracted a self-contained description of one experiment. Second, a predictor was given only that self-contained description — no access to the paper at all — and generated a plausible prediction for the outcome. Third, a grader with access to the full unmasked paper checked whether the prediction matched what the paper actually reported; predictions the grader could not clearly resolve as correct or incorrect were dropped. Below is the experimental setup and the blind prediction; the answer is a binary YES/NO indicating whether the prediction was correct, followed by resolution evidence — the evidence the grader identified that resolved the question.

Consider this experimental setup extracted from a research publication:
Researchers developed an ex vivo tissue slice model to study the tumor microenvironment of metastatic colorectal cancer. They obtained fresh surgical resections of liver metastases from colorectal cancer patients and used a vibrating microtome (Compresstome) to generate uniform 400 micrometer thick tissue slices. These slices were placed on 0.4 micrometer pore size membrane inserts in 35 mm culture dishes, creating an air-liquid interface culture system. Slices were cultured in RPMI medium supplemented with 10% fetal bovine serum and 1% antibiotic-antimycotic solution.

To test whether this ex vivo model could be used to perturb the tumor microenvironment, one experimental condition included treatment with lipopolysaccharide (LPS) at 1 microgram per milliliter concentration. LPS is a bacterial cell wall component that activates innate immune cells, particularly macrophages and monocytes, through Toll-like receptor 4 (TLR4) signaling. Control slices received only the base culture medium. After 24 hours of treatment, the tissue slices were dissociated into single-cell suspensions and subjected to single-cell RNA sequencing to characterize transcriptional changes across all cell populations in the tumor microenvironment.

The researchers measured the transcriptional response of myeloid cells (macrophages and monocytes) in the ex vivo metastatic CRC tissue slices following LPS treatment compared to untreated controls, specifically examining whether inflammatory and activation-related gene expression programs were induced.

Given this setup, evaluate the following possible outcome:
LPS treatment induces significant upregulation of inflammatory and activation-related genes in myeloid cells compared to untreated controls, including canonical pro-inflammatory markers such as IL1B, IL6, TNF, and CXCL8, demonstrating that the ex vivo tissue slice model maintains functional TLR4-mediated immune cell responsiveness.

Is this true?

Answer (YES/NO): NO